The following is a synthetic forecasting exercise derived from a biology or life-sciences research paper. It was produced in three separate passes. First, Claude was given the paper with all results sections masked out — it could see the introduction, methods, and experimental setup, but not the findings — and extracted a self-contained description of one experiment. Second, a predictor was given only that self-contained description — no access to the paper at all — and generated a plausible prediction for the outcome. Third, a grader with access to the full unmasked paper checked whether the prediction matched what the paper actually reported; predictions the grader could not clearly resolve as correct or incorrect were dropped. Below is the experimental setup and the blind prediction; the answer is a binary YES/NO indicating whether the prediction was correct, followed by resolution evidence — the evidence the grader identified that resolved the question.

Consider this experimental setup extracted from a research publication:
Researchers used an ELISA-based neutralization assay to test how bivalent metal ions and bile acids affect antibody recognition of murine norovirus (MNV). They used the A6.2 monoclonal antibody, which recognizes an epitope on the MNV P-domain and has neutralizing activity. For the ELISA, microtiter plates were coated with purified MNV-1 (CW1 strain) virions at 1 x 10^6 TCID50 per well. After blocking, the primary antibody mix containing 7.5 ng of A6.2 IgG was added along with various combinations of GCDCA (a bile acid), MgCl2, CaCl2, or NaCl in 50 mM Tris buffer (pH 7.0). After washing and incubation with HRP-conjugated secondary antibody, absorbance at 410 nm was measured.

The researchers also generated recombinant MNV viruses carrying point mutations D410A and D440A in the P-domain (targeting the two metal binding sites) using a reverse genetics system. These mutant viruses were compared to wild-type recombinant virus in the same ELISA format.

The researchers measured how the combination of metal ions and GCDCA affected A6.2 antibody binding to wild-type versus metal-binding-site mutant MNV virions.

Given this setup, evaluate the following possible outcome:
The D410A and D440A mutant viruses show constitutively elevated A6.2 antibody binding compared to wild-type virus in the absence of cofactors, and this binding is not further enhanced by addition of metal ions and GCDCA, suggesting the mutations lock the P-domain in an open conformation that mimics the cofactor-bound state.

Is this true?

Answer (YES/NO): NO